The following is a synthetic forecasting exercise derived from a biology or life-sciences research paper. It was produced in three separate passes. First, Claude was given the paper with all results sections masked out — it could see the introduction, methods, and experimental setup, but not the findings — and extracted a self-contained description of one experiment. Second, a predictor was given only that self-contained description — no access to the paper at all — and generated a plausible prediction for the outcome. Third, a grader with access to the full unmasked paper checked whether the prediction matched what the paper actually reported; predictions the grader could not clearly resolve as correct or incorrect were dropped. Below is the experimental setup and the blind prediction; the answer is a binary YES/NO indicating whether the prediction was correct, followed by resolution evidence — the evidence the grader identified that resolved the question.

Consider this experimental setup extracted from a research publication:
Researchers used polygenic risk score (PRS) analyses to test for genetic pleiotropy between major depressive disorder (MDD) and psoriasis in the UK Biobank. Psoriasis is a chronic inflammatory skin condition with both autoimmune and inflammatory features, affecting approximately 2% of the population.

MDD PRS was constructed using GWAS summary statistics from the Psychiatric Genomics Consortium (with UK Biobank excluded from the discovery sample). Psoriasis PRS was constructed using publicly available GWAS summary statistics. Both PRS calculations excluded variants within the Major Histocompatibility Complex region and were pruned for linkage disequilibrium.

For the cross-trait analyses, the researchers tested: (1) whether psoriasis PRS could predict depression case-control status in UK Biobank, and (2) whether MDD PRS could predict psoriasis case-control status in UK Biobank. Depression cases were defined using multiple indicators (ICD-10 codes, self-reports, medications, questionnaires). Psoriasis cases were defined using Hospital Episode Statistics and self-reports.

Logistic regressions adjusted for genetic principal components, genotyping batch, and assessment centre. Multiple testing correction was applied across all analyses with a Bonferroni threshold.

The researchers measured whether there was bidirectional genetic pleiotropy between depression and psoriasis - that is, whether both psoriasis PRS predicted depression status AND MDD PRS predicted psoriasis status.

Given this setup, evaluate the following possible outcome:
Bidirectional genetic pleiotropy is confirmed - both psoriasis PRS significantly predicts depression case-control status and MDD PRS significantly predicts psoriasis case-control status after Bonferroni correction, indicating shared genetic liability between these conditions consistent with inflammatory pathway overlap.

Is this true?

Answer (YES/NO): YES